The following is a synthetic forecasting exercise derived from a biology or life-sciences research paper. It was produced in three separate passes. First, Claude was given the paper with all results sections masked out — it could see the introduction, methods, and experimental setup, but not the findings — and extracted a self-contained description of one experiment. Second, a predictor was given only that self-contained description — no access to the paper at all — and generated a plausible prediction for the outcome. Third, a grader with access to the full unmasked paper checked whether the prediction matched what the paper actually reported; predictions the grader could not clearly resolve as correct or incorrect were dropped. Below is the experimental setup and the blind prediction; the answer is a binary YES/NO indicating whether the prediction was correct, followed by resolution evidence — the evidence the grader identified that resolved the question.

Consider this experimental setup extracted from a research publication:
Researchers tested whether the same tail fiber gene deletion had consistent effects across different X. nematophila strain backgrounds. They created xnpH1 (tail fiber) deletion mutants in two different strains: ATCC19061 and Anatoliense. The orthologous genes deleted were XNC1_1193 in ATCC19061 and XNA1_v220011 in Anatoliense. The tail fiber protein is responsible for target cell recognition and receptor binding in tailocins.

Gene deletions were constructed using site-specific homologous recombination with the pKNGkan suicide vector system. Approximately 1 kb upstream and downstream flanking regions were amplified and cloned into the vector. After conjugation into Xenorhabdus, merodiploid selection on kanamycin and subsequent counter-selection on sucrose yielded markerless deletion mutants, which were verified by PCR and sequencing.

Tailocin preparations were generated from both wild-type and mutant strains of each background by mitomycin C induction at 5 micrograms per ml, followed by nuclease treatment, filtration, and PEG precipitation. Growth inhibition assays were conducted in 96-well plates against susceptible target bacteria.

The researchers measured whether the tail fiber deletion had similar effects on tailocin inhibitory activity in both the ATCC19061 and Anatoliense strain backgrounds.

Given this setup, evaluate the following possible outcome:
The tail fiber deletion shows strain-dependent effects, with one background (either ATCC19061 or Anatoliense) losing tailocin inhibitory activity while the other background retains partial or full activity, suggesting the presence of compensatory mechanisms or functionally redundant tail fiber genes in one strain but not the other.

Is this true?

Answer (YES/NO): NO